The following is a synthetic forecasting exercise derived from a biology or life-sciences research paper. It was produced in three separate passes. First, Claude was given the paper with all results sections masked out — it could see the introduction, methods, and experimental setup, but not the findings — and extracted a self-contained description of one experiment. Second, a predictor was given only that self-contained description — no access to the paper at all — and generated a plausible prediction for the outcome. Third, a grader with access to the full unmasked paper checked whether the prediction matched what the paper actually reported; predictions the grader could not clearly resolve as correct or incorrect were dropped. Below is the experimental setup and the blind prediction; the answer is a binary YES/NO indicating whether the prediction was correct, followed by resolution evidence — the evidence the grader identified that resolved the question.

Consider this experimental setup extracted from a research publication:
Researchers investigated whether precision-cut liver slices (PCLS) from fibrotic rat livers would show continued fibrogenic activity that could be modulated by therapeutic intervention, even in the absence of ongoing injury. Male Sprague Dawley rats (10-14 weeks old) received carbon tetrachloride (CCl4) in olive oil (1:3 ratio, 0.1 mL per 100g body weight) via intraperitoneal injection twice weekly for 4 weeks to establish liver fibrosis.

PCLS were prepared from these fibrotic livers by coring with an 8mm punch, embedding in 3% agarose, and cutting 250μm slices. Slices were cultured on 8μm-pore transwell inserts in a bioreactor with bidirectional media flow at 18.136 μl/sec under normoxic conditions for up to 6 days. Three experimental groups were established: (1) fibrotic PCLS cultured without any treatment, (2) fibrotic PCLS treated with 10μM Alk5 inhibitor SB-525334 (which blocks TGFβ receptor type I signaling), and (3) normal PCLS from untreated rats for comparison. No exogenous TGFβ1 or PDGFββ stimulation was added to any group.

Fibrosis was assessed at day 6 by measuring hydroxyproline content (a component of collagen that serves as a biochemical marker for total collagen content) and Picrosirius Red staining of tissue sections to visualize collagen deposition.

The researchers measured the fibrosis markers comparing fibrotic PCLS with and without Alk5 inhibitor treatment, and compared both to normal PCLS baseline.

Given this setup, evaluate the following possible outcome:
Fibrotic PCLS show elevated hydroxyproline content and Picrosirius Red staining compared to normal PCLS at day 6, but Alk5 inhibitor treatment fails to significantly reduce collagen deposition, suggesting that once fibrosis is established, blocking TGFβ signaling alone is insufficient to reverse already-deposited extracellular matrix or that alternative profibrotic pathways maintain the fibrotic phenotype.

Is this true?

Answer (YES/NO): NO